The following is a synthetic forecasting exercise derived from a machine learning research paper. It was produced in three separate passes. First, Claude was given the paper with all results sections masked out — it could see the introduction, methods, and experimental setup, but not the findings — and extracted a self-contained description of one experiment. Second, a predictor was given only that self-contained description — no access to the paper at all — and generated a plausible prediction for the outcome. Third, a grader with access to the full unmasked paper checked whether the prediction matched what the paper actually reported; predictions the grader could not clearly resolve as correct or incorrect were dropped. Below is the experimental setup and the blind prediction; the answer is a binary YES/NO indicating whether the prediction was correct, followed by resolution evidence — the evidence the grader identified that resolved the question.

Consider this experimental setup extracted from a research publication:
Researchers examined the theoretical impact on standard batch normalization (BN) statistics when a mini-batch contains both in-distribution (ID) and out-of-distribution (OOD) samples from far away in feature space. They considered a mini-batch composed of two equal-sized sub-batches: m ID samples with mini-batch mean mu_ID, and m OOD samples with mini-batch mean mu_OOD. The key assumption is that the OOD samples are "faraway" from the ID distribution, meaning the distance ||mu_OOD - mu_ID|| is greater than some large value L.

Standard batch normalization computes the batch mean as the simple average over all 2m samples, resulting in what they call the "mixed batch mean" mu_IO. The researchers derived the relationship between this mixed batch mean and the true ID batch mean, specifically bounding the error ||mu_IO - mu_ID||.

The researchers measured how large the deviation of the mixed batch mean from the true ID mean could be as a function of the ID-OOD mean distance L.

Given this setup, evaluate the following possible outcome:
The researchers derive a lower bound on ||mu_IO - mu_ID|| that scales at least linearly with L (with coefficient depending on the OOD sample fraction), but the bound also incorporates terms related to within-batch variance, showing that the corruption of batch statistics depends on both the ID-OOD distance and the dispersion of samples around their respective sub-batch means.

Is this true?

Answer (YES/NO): NO